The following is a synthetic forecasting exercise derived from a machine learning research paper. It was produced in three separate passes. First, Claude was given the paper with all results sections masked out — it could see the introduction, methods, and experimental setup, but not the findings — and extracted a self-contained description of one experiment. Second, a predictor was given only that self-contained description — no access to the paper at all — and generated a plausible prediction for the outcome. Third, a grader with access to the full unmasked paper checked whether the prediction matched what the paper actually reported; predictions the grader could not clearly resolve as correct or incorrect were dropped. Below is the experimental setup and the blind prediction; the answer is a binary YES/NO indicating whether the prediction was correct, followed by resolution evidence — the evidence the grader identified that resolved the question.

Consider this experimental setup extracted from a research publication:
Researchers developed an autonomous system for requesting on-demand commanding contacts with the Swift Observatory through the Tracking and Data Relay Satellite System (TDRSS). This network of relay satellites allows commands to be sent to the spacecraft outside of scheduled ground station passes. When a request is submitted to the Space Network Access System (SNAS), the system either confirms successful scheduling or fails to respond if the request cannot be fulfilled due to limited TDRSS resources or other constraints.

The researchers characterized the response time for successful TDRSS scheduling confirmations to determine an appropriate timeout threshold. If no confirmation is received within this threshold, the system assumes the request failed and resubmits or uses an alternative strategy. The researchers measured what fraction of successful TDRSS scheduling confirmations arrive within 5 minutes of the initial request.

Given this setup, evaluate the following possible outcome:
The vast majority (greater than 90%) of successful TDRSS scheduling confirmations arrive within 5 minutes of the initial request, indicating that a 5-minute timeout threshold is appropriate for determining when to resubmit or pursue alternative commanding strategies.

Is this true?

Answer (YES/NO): NO